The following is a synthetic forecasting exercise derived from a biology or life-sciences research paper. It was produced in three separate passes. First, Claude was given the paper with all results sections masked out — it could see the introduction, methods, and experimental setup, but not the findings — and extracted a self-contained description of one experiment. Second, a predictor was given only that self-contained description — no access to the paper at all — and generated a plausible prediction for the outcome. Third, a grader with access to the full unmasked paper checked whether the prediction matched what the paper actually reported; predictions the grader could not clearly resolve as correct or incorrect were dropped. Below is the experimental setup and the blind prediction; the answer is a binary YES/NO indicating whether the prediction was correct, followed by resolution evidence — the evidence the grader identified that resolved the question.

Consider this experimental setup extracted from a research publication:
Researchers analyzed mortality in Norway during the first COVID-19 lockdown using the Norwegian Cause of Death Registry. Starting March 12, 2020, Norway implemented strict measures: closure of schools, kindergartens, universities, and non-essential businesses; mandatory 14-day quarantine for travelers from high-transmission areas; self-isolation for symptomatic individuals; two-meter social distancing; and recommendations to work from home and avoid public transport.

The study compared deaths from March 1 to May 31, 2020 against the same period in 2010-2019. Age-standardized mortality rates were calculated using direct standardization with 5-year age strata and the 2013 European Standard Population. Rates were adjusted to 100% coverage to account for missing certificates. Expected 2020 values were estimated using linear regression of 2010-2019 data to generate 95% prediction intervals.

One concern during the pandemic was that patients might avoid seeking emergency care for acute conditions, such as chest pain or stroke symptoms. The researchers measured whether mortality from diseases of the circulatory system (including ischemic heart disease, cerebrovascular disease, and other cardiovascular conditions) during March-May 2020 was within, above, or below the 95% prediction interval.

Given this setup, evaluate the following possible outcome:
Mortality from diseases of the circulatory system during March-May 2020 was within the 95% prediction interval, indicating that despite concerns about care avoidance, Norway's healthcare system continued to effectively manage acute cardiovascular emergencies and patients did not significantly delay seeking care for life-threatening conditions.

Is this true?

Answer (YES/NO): YES